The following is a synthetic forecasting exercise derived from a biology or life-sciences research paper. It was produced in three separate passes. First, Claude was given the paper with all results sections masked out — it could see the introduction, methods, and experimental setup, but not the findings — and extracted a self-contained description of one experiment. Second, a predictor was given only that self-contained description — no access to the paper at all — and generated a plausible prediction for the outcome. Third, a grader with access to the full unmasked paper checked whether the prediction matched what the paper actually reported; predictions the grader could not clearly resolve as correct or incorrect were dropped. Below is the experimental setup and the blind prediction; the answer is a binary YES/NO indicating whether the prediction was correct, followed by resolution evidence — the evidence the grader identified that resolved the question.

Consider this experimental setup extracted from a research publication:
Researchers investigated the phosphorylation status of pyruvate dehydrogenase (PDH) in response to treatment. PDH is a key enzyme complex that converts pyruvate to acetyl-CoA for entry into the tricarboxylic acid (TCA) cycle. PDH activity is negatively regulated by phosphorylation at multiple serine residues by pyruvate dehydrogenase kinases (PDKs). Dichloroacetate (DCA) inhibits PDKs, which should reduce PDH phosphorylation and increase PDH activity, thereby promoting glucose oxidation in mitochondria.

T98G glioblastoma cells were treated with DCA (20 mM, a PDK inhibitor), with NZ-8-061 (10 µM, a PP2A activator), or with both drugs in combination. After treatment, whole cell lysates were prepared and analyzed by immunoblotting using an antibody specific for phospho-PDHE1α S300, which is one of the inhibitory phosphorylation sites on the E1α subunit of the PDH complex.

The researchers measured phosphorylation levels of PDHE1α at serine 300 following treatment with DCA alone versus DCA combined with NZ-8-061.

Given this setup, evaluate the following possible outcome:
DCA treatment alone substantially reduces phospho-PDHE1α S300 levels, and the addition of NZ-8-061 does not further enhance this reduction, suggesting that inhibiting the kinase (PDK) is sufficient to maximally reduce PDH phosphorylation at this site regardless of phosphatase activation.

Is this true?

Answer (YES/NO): YES